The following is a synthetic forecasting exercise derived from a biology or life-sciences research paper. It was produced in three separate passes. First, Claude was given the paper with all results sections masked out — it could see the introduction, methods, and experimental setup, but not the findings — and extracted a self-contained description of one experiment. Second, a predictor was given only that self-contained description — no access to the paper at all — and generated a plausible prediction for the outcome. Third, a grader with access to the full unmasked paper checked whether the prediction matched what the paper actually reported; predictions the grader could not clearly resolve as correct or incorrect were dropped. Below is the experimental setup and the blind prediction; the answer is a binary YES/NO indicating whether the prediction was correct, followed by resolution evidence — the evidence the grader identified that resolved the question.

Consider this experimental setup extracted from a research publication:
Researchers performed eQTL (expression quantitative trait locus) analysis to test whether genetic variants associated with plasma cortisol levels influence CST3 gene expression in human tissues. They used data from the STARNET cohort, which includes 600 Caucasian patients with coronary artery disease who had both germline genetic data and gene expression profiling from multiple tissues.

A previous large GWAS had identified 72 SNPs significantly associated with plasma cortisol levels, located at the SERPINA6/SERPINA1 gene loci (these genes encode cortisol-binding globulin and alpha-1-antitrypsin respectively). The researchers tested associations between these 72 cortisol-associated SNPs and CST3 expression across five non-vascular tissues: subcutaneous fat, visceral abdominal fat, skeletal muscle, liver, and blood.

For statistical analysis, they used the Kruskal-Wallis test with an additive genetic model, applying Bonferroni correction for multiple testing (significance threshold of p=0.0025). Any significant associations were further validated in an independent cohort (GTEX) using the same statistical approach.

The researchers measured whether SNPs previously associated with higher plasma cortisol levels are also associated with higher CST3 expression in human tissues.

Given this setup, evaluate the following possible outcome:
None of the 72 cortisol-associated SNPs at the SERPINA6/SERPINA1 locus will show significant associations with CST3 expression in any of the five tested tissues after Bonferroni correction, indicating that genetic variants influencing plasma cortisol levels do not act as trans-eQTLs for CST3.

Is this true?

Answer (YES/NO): NO